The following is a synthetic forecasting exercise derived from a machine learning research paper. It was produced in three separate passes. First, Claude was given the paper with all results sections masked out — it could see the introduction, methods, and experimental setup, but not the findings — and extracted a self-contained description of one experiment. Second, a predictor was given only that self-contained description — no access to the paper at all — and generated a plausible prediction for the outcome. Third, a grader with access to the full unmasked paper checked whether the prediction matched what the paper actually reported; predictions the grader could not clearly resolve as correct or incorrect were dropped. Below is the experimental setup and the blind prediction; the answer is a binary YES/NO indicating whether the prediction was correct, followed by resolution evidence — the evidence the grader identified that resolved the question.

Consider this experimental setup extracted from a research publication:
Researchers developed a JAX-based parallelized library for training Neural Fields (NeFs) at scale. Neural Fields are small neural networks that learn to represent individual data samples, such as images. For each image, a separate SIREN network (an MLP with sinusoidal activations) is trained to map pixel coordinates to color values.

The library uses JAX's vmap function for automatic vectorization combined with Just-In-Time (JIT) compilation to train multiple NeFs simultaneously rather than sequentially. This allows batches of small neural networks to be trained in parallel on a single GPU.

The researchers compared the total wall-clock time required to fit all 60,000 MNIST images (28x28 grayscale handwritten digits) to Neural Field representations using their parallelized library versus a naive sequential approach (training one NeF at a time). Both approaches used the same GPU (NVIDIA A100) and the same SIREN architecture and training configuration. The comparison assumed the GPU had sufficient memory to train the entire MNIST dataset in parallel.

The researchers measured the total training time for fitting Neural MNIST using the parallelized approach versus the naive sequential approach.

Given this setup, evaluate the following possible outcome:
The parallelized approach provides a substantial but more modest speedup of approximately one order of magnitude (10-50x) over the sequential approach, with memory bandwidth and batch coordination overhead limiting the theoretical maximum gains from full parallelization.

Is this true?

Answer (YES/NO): NO